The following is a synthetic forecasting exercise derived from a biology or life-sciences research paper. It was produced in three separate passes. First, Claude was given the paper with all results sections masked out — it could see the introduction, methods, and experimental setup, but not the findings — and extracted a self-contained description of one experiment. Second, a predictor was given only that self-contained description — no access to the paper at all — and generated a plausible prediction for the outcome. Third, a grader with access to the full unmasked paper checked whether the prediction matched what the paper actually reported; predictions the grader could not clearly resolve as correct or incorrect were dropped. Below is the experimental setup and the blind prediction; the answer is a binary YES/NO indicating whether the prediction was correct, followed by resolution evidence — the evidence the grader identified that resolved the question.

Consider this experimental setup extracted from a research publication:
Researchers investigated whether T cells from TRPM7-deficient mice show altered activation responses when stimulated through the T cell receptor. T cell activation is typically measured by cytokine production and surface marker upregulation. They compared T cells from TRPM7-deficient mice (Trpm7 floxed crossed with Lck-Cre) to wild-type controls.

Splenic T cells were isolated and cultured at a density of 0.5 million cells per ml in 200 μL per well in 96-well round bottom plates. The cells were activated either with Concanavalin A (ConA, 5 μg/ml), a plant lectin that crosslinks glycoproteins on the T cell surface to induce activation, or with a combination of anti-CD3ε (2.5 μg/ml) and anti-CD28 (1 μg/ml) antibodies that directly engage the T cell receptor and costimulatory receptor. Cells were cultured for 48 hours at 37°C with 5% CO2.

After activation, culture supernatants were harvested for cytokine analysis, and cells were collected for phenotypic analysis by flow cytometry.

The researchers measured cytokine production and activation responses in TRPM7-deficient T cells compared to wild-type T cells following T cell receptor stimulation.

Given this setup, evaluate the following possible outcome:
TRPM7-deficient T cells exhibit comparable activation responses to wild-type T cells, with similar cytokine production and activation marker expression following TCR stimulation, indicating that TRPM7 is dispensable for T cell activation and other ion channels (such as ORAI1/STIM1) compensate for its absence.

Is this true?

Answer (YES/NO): NO